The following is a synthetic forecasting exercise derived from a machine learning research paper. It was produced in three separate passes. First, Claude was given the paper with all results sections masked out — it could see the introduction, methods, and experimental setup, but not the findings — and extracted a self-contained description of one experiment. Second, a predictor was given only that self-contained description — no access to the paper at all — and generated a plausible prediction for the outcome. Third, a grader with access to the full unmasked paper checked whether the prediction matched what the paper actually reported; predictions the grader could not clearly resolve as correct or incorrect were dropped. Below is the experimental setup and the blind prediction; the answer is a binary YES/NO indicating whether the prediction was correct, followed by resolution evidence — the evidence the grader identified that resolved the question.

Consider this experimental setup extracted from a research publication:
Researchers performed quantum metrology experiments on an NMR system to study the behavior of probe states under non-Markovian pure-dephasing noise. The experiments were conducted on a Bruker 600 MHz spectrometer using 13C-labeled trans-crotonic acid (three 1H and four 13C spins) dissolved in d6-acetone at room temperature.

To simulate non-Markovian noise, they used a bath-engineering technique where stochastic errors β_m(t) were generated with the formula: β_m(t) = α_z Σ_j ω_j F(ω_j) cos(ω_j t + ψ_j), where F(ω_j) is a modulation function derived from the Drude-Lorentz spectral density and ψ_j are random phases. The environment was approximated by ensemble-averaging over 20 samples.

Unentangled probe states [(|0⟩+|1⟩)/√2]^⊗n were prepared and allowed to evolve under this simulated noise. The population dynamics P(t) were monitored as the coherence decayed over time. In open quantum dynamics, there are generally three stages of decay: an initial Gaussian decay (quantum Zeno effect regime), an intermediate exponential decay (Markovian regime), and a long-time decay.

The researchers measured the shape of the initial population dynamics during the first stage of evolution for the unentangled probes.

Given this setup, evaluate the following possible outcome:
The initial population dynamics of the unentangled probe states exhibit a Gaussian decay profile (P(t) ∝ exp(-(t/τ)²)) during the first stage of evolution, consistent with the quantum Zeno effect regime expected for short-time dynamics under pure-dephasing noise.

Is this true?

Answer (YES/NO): YES